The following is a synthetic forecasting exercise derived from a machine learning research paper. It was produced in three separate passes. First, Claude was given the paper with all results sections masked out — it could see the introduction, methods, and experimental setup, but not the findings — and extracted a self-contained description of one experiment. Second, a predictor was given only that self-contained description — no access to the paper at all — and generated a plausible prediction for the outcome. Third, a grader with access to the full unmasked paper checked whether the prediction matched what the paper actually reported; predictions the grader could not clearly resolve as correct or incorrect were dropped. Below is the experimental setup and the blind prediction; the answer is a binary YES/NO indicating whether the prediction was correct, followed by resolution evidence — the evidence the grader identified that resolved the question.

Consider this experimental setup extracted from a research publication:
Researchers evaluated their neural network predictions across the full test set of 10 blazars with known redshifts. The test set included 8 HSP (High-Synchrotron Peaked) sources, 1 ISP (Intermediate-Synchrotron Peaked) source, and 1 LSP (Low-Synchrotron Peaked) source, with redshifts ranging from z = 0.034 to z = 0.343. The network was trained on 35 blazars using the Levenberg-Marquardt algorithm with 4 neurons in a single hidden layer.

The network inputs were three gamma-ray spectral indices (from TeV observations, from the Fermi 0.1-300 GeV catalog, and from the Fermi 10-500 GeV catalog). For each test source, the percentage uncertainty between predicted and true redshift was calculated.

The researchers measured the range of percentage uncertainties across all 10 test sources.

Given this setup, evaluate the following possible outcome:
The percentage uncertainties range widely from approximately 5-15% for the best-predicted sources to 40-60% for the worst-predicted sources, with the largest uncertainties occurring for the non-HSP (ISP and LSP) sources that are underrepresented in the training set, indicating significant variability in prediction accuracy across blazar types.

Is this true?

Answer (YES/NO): NO